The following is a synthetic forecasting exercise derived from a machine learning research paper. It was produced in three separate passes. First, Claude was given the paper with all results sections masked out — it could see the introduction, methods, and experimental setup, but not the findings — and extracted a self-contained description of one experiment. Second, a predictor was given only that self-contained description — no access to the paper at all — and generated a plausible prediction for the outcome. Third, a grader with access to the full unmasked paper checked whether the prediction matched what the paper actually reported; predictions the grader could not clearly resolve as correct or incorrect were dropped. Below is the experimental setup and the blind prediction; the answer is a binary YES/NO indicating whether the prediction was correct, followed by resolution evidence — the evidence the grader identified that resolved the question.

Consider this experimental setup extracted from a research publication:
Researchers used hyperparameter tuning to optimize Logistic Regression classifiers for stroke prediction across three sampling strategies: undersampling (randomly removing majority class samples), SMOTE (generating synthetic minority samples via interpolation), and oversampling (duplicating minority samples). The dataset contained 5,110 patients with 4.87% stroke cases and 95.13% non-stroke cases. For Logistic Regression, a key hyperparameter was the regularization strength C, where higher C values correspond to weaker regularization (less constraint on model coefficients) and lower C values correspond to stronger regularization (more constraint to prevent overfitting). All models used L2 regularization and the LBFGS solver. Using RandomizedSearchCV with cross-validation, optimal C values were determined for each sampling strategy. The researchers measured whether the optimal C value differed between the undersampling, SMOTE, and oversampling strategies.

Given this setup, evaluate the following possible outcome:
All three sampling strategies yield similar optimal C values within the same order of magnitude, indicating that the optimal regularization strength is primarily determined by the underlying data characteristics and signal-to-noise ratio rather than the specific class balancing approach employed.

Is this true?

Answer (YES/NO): NO